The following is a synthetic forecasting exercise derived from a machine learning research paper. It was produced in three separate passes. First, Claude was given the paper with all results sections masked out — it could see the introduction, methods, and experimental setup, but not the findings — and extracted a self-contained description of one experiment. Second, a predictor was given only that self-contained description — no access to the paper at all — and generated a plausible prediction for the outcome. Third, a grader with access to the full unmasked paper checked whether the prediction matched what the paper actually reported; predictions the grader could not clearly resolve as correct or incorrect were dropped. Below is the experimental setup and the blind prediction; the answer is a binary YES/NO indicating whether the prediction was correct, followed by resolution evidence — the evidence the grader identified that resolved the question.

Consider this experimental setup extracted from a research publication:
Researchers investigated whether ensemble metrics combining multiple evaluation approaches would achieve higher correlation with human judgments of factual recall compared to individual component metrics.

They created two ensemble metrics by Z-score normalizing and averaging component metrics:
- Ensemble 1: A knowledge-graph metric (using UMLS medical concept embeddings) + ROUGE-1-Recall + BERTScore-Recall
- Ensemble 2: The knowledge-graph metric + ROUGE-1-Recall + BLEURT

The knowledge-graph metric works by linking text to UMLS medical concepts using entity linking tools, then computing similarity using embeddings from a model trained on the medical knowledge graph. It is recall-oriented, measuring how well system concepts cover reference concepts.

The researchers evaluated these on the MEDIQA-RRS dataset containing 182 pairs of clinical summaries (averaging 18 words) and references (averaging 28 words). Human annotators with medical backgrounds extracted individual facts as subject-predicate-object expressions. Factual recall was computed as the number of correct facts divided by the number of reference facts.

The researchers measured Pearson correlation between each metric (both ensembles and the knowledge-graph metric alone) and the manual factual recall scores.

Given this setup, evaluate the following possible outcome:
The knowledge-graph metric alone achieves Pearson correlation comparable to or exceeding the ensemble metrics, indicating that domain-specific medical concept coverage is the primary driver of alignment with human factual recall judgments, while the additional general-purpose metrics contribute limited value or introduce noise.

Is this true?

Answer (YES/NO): YES